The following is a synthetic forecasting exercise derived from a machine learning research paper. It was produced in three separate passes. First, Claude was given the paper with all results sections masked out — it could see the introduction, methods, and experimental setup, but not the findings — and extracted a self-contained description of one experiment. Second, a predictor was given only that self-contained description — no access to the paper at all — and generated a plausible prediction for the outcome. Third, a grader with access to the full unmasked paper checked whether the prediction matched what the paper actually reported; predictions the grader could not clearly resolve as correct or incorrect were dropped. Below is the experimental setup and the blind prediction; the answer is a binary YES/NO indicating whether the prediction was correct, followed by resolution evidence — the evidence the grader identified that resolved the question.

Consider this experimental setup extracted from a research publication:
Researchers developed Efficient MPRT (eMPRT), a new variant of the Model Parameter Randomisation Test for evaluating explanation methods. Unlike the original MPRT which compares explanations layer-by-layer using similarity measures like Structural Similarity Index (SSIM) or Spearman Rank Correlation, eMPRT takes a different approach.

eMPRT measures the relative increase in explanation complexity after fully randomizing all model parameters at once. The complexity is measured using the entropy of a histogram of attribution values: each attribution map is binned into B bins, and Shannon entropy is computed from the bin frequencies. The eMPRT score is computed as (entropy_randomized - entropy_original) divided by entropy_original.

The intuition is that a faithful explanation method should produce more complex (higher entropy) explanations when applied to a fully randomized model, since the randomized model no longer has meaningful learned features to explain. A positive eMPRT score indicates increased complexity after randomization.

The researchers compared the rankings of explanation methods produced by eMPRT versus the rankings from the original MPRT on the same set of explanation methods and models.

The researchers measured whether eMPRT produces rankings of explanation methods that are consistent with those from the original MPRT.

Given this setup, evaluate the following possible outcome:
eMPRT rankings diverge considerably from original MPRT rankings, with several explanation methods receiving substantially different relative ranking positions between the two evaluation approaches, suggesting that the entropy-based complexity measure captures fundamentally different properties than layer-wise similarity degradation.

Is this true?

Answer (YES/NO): YES